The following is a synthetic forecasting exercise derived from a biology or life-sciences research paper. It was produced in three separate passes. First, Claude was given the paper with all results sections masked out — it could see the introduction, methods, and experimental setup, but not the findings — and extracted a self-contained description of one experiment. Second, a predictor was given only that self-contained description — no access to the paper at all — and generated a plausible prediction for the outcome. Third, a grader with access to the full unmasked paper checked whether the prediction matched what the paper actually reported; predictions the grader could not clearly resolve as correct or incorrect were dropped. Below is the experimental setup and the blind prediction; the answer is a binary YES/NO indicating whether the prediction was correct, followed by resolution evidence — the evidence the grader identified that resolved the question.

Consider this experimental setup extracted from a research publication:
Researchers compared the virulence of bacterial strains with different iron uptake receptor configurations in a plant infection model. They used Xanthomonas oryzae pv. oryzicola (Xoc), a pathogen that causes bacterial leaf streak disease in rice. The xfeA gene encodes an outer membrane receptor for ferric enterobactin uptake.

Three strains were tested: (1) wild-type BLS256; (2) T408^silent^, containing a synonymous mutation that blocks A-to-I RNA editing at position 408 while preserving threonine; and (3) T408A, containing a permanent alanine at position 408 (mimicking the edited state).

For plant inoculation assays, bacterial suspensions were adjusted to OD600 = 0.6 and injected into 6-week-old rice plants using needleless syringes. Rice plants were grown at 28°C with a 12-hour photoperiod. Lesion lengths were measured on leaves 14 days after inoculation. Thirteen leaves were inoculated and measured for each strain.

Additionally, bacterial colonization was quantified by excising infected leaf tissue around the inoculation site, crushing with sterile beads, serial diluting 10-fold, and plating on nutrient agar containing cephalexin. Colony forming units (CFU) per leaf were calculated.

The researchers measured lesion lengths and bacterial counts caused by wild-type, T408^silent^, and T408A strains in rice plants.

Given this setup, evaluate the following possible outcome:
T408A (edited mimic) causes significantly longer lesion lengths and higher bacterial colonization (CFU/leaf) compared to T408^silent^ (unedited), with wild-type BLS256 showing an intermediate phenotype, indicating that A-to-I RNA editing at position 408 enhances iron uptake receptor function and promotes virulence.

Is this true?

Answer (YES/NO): YES